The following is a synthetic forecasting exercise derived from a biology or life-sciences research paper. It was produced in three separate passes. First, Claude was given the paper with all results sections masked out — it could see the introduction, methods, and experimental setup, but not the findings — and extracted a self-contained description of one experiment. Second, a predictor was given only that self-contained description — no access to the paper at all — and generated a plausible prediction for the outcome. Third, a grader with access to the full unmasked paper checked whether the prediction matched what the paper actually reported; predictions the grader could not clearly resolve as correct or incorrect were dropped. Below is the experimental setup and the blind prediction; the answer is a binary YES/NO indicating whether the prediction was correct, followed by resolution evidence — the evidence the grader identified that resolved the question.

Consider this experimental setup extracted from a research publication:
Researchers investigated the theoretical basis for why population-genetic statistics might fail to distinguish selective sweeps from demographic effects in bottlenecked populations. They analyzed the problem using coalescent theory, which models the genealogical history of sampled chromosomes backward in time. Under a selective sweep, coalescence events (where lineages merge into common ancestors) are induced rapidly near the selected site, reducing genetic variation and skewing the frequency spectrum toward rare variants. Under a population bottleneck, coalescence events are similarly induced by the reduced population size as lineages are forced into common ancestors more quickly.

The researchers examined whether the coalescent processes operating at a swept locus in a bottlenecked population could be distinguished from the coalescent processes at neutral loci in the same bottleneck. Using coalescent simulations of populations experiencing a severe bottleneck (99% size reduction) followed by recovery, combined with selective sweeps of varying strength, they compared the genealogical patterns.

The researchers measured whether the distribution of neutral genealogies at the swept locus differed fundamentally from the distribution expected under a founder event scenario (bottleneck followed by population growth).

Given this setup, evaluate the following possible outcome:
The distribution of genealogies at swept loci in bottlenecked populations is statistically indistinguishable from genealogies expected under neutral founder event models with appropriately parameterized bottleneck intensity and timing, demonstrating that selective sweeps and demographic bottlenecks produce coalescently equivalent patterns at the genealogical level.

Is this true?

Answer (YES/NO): YES